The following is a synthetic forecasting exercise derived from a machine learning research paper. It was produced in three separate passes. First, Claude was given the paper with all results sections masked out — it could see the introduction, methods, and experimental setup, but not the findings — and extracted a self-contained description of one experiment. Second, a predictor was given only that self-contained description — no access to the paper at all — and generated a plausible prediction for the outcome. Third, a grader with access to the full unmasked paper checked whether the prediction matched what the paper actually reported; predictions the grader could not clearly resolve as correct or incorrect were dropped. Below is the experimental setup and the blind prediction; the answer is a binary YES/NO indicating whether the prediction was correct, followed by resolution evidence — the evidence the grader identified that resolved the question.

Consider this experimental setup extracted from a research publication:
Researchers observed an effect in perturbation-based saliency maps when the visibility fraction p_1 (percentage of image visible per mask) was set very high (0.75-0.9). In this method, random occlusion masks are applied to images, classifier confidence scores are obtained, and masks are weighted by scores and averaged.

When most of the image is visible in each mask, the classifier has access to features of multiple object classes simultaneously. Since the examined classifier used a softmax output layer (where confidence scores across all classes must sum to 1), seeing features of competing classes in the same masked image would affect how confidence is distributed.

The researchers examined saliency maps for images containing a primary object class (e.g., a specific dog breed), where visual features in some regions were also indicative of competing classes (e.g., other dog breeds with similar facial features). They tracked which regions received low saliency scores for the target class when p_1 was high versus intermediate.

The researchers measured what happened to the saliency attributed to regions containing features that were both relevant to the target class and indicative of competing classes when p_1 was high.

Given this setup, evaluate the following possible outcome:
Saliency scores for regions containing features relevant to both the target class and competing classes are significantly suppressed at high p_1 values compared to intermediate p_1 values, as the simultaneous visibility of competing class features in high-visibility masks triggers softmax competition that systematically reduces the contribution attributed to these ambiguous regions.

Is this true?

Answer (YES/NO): YES